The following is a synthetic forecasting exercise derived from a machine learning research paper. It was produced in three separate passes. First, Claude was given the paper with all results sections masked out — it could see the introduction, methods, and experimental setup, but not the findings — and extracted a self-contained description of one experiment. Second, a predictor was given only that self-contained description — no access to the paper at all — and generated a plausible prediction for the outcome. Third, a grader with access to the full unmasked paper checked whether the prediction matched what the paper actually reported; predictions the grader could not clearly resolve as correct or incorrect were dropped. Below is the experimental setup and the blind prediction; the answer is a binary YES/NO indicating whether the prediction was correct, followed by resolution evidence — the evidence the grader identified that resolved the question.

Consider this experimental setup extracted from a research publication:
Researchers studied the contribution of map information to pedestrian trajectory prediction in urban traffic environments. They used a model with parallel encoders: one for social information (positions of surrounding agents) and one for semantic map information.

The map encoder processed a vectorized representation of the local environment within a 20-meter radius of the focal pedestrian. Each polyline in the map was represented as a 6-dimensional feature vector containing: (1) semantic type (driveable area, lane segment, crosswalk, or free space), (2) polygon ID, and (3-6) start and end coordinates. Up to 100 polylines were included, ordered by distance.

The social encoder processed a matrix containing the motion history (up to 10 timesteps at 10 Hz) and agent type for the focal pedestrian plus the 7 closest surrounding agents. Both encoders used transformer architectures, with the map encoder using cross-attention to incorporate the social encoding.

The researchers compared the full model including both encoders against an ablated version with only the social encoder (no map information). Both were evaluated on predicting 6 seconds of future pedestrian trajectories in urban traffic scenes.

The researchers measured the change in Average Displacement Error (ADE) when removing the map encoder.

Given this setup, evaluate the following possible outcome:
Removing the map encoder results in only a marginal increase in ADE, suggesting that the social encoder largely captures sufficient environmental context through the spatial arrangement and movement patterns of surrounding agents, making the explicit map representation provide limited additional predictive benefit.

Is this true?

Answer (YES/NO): NO